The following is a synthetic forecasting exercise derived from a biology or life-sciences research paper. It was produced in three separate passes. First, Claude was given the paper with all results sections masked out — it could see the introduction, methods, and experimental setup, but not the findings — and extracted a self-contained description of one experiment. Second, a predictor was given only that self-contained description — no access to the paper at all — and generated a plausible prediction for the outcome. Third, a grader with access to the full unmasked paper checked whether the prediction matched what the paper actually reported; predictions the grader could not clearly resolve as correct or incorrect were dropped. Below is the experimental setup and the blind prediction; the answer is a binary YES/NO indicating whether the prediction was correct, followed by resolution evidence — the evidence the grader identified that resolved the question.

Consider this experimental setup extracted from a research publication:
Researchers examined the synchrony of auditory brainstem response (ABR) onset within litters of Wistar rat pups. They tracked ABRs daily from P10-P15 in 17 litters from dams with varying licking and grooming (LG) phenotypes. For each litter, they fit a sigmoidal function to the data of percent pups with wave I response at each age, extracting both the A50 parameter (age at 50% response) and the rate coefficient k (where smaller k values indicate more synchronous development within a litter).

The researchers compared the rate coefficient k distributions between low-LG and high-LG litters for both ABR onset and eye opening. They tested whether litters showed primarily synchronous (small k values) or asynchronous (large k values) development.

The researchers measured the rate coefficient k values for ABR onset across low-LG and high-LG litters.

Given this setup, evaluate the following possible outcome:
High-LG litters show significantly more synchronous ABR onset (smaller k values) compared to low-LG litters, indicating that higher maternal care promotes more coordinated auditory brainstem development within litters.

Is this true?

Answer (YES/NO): NO